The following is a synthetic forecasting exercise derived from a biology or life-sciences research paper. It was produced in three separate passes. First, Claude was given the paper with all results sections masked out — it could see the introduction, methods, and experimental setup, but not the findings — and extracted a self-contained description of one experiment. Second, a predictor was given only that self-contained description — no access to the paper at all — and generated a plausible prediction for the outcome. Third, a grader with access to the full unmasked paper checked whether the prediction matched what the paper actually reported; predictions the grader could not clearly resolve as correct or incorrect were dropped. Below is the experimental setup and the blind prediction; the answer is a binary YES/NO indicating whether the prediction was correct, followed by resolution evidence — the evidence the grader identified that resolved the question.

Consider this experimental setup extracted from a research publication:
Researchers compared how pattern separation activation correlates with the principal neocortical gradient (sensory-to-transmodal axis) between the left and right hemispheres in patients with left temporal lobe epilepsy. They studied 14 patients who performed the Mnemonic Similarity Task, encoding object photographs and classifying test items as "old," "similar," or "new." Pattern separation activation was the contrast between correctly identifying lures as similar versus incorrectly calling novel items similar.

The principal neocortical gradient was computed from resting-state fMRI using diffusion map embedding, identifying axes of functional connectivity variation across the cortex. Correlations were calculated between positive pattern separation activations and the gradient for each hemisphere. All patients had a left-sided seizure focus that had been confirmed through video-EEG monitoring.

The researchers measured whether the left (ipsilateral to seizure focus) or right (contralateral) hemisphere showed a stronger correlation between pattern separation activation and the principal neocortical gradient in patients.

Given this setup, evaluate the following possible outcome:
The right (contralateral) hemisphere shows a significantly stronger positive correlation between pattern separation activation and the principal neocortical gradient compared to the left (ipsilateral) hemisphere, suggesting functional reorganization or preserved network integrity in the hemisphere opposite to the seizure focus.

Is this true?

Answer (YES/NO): NO